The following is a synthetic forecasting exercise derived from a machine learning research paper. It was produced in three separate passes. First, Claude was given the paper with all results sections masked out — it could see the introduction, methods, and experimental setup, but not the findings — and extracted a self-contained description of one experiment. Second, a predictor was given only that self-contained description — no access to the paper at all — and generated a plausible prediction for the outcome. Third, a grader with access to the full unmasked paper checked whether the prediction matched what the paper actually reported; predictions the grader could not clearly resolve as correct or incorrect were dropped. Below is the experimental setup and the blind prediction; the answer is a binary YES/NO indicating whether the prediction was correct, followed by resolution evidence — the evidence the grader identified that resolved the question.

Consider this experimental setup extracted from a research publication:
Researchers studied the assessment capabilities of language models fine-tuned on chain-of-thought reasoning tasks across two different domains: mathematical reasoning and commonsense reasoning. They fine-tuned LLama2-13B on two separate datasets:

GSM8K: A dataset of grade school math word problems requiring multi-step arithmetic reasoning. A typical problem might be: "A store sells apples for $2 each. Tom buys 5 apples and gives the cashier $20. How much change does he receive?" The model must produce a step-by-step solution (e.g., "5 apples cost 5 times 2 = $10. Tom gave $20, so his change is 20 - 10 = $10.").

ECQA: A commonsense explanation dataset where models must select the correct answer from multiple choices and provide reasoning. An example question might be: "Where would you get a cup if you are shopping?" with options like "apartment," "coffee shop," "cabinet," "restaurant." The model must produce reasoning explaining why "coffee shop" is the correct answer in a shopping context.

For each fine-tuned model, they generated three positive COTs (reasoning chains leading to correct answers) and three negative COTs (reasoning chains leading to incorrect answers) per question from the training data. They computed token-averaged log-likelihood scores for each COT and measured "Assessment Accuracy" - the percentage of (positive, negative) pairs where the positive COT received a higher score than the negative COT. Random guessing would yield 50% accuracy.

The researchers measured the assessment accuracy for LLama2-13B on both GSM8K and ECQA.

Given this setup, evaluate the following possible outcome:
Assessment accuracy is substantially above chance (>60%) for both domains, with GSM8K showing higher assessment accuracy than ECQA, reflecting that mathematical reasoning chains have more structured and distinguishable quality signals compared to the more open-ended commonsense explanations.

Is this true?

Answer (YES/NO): YES